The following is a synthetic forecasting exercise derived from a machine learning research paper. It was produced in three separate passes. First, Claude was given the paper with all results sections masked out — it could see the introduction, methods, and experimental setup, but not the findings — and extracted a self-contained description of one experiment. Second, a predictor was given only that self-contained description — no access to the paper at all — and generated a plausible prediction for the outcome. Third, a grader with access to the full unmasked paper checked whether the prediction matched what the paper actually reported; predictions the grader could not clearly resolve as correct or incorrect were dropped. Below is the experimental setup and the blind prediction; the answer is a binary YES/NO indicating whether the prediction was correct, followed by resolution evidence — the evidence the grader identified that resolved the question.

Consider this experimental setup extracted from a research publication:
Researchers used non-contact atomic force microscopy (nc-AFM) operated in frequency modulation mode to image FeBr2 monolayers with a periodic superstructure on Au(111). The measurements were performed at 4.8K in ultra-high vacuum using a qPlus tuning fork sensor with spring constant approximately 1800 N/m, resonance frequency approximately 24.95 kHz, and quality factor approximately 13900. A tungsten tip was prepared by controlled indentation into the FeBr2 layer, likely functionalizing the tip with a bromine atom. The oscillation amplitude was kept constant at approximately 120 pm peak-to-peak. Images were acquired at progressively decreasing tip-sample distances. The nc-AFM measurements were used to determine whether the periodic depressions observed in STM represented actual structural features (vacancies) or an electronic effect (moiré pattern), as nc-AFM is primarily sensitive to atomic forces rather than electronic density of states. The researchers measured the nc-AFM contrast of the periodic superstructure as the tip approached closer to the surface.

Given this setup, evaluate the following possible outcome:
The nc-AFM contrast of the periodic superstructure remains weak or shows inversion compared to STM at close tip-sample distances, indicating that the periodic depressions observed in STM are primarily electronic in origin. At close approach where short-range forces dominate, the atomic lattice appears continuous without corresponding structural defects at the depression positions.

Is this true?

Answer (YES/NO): NO